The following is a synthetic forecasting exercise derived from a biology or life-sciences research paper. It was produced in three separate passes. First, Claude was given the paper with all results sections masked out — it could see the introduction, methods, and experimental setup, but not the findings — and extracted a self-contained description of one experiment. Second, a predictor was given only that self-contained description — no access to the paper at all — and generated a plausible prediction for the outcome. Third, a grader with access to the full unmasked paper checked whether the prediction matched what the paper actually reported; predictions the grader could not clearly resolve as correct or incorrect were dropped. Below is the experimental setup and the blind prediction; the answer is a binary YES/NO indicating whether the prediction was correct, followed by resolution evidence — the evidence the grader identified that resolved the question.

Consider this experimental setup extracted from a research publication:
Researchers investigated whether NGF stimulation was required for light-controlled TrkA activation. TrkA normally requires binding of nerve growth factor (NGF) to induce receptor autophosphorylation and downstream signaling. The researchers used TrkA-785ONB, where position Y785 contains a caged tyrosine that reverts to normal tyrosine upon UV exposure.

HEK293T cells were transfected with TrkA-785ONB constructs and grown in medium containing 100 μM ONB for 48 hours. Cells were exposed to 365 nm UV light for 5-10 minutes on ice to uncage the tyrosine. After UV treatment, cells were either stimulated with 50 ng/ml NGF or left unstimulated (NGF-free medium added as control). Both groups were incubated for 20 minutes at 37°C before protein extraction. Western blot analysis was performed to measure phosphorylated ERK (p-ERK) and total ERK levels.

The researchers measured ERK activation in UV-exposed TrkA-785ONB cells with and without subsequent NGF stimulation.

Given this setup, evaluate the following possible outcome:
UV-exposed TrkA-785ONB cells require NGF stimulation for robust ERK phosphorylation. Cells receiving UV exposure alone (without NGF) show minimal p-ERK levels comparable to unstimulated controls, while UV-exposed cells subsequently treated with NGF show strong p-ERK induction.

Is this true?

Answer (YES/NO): YES